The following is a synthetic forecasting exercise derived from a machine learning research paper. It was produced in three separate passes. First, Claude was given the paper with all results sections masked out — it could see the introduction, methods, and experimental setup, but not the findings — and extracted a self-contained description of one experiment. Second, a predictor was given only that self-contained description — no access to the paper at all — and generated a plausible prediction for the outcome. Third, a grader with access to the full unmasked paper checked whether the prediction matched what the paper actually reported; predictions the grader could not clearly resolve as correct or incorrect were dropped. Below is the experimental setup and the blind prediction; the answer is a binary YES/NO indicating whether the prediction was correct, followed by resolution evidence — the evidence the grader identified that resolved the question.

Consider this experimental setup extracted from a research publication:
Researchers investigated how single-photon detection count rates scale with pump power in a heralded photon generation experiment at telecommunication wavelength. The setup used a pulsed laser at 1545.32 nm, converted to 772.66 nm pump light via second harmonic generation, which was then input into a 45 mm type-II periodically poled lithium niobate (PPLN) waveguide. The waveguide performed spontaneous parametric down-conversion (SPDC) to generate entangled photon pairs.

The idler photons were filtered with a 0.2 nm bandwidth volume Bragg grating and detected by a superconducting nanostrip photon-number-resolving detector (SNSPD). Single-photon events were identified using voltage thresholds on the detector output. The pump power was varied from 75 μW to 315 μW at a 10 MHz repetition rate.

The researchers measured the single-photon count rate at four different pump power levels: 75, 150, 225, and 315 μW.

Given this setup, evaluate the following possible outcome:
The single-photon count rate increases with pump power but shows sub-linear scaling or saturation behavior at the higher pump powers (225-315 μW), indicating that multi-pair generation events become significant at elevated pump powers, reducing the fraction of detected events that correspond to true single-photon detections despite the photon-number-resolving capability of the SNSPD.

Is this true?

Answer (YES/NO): YES